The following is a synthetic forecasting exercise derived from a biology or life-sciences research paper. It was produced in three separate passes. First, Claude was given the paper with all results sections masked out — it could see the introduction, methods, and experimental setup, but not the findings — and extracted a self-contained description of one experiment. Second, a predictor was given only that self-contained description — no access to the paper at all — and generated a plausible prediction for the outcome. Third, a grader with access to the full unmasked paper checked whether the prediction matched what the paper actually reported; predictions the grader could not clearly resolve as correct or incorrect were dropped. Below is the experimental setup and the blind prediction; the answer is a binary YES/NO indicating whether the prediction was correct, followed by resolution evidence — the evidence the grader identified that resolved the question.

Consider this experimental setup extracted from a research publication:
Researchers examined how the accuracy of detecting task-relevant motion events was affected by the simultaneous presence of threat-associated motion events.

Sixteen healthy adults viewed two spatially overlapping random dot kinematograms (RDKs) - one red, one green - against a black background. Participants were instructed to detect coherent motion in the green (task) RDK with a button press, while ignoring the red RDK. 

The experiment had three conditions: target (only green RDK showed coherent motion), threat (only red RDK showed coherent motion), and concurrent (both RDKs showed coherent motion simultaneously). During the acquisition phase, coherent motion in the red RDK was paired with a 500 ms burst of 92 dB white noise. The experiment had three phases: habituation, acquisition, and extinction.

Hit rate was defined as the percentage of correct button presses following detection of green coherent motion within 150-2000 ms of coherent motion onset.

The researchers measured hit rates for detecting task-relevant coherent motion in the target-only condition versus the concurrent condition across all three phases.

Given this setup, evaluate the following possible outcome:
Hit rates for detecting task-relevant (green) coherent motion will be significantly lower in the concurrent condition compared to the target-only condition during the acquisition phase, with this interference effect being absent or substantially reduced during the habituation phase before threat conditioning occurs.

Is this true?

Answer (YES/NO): NO